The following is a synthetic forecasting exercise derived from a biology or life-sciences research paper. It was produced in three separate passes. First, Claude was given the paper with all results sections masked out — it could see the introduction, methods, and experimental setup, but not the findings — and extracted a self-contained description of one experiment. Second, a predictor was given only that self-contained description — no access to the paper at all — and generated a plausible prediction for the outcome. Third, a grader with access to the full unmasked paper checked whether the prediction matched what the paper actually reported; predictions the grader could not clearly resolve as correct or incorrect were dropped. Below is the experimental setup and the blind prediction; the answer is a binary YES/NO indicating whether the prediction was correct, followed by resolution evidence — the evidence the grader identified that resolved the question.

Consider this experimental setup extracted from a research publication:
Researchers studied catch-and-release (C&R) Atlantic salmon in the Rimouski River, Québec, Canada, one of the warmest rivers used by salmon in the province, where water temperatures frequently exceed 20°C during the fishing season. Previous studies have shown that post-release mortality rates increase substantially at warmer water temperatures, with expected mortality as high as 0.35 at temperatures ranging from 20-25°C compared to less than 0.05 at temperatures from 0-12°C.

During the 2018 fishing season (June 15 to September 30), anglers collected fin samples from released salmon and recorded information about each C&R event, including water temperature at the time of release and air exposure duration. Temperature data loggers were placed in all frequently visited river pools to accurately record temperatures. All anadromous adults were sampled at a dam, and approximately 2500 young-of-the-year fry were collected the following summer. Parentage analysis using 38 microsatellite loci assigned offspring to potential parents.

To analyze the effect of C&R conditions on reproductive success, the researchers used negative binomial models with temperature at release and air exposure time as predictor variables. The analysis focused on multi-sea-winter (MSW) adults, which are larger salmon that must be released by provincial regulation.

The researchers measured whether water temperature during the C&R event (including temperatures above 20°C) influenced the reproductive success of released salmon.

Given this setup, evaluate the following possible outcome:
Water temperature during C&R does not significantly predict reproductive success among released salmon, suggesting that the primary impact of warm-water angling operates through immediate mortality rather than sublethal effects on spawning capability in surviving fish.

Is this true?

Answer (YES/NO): YES